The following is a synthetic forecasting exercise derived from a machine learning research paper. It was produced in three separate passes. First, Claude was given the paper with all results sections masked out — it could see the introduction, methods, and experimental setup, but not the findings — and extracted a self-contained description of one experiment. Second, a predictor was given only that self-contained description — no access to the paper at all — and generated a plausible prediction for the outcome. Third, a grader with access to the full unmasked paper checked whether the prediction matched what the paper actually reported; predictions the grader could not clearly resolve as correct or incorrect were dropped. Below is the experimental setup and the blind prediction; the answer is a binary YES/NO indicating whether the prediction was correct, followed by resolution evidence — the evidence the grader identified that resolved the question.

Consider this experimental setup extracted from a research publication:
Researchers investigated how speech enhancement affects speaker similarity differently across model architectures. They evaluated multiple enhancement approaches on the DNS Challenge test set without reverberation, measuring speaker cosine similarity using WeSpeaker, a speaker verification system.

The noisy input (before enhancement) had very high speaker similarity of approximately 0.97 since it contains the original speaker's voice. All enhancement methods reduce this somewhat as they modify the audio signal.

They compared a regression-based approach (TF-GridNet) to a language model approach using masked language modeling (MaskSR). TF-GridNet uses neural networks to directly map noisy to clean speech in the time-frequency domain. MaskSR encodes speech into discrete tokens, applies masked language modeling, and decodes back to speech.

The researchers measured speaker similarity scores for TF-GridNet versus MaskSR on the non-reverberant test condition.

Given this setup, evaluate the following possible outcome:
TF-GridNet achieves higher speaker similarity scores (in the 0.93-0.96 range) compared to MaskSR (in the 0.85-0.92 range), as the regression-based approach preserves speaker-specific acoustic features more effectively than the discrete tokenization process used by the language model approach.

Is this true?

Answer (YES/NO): NO